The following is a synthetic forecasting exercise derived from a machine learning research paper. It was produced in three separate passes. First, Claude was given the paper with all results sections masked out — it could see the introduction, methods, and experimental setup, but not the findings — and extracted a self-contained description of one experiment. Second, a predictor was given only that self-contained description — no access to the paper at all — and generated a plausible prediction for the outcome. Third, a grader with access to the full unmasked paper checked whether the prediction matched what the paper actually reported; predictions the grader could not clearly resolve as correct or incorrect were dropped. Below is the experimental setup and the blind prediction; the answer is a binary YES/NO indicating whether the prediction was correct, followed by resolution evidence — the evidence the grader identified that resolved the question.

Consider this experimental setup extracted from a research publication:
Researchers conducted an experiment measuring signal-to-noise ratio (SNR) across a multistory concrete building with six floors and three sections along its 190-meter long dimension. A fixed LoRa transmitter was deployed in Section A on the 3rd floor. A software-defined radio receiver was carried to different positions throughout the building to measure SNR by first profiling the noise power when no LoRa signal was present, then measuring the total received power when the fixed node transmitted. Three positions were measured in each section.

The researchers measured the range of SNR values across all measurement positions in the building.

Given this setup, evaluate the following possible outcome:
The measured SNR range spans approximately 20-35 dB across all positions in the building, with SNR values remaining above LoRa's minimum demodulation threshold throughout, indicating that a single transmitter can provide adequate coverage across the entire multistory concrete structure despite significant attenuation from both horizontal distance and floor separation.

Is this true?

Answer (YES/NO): NO